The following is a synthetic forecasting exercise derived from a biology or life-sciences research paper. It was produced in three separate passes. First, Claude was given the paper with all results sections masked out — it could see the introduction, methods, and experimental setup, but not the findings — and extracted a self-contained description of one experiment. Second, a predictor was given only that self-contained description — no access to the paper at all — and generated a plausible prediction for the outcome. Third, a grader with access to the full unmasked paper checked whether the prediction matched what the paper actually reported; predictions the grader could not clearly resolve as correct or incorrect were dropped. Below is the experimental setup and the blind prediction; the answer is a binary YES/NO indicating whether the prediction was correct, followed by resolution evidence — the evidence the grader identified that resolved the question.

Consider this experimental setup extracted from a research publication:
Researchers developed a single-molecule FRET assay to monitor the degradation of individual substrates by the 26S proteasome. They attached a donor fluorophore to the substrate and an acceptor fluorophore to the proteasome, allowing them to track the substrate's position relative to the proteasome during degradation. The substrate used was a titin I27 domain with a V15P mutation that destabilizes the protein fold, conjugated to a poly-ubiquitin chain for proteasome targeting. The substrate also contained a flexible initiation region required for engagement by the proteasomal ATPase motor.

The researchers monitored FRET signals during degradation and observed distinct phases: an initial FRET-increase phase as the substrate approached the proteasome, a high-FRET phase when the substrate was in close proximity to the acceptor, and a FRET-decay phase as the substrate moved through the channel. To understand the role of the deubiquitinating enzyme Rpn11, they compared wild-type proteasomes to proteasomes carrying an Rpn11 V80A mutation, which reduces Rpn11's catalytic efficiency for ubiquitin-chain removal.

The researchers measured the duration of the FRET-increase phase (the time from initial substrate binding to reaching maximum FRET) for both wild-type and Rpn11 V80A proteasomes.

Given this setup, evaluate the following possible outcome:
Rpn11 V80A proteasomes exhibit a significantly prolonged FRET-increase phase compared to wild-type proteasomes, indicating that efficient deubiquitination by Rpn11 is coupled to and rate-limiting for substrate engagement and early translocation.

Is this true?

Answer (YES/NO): NO